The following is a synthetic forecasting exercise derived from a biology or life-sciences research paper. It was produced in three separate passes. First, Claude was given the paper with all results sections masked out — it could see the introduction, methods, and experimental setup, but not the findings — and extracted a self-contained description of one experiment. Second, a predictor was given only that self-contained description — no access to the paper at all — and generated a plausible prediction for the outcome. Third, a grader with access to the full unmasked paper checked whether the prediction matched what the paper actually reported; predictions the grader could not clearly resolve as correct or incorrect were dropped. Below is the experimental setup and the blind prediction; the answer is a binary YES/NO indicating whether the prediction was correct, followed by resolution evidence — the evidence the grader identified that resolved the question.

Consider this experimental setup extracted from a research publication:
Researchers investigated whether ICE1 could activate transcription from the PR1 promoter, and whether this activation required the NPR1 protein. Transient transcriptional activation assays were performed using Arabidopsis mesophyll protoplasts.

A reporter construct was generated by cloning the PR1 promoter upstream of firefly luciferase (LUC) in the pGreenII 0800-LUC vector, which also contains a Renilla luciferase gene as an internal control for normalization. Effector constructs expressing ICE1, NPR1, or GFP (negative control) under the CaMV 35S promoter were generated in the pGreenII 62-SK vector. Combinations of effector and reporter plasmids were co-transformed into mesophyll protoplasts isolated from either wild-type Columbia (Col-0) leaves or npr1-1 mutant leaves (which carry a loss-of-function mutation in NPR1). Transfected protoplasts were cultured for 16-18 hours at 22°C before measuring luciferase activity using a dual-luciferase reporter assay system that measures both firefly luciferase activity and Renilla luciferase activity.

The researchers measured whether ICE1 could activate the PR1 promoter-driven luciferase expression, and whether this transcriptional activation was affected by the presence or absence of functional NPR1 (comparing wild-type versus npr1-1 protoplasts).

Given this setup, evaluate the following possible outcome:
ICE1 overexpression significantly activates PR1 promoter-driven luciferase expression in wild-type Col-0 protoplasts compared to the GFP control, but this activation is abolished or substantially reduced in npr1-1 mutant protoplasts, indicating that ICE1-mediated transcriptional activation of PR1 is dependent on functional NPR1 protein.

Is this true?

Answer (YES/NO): YES